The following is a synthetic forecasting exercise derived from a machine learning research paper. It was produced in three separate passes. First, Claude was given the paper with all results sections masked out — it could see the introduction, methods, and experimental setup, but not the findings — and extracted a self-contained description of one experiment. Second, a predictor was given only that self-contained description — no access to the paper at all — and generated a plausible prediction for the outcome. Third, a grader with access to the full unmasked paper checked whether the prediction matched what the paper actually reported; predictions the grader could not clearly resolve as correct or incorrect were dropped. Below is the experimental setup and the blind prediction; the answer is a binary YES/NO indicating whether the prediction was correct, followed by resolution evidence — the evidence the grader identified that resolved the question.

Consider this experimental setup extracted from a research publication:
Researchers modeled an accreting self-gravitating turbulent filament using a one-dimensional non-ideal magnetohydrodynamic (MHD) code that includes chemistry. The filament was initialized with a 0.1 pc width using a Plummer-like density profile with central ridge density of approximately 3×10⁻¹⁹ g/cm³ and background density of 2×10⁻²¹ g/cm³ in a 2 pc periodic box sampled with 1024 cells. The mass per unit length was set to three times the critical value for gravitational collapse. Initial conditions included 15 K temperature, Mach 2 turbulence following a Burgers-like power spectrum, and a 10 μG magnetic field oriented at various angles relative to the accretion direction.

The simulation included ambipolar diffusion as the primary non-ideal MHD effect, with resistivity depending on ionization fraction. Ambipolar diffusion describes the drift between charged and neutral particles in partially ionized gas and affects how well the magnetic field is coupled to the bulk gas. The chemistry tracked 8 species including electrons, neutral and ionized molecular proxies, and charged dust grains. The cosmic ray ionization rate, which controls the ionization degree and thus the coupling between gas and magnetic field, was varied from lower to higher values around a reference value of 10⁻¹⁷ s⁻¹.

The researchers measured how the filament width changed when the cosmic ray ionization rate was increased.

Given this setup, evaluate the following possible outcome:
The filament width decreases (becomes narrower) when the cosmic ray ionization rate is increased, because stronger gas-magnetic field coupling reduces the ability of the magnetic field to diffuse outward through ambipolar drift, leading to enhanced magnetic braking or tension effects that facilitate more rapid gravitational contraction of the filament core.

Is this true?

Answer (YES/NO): NO